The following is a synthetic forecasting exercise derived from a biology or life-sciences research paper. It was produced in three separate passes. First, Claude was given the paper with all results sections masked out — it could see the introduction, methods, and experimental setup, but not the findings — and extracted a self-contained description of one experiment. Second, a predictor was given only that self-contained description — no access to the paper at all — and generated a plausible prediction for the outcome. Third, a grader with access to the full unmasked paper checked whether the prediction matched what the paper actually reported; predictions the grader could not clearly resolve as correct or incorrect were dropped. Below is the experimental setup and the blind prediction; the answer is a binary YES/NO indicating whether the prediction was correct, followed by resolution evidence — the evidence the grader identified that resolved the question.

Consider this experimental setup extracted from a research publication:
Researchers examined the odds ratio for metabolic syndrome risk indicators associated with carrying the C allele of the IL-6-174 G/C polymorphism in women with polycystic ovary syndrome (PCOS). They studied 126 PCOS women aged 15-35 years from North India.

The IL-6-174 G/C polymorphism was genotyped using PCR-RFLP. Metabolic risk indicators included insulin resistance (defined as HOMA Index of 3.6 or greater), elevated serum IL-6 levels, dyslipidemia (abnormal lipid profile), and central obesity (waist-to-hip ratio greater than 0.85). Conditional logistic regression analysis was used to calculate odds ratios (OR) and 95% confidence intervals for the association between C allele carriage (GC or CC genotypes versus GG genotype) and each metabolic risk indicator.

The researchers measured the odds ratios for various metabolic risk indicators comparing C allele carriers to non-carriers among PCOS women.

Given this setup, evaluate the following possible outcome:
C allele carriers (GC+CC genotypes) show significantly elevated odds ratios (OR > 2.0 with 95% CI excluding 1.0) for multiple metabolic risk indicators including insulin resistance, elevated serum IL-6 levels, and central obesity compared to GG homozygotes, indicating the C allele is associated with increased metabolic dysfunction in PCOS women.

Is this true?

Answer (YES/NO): NO